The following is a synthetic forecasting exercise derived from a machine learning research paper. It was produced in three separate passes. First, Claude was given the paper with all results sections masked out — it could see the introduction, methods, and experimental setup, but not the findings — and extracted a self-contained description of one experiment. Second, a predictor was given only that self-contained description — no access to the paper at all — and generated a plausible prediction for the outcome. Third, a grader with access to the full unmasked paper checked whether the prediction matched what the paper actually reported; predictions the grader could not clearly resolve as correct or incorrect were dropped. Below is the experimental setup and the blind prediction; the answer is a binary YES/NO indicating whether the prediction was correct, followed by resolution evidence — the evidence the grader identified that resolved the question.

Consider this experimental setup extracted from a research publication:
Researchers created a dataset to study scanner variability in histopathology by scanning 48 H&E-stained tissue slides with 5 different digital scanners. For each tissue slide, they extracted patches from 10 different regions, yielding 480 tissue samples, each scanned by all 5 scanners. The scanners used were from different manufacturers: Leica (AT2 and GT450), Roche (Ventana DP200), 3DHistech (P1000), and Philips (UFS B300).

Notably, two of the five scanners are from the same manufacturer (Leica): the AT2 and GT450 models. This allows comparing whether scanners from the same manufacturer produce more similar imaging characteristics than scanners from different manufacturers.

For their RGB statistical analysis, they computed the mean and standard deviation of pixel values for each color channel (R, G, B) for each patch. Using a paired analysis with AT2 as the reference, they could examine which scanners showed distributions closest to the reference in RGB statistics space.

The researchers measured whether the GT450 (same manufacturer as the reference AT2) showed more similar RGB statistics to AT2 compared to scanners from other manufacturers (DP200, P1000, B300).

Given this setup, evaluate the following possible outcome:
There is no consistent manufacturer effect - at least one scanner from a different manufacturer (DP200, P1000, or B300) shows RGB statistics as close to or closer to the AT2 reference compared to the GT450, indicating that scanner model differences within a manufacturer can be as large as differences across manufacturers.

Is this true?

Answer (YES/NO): NO